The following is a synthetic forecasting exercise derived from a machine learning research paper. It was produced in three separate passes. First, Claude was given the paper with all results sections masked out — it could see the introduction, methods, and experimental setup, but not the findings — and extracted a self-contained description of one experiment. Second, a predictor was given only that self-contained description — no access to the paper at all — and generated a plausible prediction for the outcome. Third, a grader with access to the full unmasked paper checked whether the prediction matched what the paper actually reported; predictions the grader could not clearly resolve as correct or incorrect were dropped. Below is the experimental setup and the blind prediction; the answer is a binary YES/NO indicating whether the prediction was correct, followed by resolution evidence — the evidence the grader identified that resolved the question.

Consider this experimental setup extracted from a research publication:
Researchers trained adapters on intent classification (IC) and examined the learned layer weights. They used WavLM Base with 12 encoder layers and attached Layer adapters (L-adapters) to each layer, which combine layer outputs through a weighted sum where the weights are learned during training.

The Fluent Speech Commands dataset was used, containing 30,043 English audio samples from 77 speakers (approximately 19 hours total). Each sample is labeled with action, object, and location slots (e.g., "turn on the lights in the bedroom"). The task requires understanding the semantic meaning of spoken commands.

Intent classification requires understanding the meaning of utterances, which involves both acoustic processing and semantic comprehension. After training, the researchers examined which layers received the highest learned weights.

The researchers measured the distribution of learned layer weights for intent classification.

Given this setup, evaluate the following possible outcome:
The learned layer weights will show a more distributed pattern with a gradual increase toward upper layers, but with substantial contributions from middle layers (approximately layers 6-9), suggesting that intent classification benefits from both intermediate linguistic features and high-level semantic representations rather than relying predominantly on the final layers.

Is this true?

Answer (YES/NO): NO